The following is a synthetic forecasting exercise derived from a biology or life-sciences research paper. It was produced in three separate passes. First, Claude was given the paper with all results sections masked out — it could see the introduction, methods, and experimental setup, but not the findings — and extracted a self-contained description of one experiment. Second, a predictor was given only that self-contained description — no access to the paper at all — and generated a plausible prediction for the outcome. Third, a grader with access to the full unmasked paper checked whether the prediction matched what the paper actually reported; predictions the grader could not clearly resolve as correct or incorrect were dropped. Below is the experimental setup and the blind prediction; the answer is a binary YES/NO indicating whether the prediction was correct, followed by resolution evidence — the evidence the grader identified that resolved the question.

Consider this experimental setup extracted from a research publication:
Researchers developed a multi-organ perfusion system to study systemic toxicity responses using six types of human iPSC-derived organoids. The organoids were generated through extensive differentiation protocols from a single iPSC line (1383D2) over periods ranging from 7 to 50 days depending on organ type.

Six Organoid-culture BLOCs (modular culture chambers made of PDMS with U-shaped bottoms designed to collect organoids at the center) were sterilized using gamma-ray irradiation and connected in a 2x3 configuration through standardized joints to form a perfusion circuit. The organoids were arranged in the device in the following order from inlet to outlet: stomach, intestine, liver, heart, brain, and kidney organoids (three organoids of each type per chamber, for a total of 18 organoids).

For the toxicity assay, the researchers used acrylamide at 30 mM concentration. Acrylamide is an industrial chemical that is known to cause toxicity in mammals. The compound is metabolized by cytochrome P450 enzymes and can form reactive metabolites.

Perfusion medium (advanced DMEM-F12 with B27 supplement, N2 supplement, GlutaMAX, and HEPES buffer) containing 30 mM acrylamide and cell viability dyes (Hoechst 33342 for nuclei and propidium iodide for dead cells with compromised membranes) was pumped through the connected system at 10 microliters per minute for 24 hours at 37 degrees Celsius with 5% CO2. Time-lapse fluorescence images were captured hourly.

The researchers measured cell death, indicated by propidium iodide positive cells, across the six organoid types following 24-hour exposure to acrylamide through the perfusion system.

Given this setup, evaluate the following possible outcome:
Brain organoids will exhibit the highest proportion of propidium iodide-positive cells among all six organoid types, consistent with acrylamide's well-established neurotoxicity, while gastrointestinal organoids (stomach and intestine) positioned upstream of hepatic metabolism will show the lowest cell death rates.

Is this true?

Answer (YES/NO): NO